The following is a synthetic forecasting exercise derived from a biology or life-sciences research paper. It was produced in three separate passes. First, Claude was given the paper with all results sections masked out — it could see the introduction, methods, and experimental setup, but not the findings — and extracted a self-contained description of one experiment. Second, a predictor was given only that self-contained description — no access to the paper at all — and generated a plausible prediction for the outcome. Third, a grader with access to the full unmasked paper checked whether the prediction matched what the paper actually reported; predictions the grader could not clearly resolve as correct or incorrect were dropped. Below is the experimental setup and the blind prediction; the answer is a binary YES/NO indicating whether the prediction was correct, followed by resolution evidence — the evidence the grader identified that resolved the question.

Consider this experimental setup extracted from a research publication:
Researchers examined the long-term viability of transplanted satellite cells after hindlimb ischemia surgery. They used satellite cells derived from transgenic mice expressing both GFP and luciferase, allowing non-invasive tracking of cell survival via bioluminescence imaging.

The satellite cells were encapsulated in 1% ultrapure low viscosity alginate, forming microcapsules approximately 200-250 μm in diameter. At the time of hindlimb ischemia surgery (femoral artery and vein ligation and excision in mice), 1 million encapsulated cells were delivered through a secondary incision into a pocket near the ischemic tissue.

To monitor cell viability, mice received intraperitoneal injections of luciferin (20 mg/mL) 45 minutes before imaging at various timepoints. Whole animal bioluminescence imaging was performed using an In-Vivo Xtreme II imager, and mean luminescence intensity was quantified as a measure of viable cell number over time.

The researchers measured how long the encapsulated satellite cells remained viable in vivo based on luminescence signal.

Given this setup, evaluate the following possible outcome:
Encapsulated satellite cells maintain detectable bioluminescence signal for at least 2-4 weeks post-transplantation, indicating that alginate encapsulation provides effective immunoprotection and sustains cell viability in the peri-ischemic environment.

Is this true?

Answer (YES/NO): NO